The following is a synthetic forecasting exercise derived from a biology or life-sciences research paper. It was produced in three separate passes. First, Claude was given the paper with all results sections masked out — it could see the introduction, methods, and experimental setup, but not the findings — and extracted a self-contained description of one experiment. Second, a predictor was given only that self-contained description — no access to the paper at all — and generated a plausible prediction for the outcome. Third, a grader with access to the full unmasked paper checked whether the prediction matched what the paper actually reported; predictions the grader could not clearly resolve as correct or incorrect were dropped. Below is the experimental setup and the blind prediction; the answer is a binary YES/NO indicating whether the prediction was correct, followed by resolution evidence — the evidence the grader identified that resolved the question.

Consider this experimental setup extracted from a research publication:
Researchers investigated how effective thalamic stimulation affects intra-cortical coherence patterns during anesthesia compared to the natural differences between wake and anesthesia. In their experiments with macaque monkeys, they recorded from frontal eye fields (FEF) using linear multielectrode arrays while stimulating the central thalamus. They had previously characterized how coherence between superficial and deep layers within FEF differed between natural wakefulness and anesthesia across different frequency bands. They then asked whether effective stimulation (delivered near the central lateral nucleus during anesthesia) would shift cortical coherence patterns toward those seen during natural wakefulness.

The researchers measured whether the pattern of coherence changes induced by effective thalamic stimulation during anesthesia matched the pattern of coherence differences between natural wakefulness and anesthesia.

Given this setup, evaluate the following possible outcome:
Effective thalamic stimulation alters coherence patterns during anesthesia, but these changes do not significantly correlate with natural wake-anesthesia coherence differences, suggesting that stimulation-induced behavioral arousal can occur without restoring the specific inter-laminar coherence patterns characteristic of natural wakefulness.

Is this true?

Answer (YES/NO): NO